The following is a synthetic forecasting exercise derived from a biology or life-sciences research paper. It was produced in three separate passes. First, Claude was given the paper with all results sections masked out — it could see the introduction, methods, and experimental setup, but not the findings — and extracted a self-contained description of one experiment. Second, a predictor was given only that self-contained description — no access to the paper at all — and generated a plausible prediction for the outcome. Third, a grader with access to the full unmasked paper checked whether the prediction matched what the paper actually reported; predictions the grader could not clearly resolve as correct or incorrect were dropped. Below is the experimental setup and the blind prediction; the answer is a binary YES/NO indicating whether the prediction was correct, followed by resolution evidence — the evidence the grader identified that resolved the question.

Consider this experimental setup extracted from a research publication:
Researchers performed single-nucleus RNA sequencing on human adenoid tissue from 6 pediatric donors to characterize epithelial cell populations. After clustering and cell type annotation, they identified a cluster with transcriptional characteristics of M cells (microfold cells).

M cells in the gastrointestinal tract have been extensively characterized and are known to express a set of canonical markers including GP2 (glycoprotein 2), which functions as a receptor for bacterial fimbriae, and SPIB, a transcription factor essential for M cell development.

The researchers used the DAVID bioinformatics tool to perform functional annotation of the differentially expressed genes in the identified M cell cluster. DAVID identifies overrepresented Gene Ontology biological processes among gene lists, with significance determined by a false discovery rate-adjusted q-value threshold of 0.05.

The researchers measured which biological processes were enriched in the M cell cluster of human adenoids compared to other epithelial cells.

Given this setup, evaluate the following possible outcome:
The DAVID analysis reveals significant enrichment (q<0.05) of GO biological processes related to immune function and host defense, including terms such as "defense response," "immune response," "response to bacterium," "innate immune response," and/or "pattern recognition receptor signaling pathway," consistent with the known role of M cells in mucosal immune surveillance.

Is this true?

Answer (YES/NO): NO